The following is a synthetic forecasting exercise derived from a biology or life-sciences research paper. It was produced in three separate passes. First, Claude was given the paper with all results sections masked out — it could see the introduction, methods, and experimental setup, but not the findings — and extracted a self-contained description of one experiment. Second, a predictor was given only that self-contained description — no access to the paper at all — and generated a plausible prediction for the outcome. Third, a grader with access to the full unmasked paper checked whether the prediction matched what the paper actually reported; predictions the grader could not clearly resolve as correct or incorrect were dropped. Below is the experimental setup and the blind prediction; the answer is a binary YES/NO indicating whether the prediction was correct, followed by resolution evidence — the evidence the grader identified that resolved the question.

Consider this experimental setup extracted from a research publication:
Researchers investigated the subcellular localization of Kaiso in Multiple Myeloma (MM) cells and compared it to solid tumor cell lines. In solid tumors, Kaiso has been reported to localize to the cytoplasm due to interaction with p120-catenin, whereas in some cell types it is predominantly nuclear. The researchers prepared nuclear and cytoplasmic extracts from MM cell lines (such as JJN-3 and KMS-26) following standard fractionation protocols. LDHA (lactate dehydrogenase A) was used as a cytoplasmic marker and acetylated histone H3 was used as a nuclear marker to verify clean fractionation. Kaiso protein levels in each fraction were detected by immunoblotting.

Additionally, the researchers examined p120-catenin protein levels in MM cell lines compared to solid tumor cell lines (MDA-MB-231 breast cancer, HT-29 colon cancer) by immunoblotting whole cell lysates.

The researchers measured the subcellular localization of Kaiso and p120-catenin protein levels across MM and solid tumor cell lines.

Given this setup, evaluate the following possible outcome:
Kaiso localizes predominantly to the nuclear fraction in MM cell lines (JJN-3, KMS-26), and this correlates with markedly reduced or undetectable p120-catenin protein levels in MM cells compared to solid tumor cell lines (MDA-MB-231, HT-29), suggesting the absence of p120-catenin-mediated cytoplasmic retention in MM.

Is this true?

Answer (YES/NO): YES